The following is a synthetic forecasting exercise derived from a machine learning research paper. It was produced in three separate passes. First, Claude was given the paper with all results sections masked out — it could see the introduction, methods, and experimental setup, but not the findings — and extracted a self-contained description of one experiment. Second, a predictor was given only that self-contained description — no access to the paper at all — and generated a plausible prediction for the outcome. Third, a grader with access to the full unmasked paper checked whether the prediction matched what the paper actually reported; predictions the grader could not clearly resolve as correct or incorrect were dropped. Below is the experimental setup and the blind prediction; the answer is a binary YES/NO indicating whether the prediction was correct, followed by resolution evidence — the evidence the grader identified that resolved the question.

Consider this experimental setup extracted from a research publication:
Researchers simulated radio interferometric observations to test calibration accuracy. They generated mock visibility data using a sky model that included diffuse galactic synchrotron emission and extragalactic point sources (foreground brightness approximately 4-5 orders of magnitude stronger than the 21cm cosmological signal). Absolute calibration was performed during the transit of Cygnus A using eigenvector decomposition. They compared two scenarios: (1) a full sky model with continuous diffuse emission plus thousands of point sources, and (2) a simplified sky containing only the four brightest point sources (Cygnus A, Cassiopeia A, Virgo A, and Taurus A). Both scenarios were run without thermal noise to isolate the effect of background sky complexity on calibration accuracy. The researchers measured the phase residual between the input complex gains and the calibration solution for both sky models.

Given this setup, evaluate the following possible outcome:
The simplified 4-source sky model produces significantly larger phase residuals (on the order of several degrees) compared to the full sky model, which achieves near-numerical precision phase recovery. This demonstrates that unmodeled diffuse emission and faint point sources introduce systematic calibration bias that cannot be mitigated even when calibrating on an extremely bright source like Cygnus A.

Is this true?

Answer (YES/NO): NO